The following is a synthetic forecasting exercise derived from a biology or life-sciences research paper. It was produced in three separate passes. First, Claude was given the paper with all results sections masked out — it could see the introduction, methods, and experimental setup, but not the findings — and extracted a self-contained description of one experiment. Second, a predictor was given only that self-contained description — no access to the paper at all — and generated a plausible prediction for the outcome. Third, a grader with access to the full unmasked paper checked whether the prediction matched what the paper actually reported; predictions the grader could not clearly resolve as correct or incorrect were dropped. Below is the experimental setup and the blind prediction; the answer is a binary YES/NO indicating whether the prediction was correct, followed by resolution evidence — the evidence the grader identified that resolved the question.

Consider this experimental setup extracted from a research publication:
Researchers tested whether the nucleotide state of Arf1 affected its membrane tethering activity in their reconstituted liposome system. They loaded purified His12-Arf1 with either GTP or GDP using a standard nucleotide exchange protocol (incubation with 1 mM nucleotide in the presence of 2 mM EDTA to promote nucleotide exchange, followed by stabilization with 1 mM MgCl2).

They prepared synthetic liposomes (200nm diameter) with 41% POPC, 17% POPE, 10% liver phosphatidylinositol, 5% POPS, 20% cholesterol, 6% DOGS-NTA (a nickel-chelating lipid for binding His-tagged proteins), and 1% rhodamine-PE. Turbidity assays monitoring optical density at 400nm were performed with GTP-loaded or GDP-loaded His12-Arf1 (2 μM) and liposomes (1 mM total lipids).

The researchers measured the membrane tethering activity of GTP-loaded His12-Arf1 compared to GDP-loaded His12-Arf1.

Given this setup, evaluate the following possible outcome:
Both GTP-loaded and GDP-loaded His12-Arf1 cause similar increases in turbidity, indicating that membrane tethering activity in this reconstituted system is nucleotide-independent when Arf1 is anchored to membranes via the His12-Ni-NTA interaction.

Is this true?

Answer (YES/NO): YES